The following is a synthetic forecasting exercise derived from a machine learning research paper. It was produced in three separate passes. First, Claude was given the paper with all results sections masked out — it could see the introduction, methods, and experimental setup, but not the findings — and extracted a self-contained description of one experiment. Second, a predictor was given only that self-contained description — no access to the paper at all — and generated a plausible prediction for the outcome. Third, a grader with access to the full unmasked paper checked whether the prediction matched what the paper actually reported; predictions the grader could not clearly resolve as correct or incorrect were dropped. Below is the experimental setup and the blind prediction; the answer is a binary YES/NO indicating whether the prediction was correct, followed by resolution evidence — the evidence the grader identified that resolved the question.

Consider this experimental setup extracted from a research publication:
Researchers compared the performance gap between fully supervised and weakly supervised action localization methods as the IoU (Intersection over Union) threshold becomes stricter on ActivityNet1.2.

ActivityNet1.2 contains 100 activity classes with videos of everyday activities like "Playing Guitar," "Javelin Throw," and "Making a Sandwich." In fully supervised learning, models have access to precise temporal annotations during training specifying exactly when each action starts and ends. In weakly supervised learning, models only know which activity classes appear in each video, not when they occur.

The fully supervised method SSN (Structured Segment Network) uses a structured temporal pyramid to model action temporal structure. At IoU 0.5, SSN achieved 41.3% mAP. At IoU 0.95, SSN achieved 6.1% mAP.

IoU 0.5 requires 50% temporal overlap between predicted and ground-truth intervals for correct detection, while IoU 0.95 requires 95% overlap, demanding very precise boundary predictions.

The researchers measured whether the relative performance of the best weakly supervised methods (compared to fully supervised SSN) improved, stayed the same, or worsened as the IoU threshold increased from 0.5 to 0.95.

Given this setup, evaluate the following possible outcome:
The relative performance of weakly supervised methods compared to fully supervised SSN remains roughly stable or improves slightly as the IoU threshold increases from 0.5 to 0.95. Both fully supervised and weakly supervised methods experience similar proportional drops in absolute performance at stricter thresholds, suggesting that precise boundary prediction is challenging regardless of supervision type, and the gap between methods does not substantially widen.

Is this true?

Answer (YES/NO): YES